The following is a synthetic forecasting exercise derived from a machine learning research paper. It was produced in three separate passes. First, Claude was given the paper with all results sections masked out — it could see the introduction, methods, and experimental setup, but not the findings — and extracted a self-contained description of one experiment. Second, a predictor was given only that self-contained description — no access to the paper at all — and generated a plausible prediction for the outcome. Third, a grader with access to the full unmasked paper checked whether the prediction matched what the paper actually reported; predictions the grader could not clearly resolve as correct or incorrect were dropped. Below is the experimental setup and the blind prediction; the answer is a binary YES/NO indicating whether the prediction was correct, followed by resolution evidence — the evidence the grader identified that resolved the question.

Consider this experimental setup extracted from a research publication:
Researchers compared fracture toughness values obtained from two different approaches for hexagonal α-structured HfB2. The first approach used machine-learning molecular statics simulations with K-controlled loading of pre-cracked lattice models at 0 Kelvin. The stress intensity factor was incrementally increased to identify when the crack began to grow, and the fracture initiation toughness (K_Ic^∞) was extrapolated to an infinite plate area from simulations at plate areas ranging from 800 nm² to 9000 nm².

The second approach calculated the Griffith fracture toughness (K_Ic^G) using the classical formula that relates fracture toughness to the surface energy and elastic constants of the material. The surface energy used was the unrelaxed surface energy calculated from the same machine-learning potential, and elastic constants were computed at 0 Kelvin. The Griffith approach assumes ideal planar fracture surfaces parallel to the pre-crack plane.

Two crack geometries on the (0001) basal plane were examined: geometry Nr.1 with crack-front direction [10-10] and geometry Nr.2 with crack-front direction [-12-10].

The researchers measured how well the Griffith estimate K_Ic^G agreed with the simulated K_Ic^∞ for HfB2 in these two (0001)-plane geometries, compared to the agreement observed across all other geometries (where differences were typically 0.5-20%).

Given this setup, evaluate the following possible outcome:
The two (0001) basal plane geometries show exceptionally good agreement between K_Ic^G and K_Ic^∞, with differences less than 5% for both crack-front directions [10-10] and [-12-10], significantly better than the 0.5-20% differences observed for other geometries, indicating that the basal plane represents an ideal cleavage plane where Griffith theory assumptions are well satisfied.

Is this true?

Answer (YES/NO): NO